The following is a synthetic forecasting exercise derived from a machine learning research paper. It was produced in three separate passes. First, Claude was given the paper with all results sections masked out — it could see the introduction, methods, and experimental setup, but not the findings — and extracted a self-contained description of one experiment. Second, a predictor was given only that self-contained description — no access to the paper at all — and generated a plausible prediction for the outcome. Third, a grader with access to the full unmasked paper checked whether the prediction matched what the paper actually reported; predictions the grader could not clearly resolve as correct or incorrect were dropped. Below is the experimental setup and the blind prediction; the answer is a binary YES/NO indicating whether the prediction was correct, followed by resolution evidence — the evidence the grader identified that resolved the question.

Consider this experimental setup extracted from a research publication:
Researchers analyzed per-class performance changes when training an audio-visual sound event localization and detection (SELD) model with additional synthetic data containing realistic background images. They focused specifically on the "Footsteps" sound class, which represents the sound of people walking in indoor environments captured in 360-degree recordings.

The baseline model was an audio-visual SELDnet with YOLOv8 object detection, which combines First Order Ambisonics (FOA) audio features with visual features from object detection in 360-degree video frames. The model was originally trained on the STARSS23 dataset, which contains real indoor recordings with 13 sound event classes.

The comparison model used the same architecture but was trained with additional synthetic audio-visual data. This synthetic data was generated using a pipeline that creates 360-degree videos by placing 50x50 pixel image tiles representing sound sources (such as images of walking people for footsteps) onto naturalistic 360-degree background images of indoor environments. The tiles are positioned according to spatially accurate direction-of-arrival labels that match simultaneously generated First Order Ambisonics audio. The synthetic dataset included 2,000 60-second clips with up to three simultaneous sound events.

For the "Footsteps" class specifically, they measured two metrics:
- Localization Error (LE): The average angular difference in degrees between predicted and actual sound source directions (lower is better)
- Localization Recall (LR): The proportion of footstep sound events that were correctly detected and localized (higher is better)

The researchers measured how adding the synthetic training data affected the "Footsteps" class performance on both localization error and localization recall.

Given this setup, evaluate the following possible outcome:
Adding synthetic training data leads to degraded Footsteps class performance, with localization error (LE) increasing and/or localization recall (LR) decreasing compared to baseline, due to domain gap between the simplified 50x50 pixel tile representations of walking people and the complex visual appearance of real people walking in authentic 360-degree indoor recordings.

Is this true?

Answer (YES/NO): YES